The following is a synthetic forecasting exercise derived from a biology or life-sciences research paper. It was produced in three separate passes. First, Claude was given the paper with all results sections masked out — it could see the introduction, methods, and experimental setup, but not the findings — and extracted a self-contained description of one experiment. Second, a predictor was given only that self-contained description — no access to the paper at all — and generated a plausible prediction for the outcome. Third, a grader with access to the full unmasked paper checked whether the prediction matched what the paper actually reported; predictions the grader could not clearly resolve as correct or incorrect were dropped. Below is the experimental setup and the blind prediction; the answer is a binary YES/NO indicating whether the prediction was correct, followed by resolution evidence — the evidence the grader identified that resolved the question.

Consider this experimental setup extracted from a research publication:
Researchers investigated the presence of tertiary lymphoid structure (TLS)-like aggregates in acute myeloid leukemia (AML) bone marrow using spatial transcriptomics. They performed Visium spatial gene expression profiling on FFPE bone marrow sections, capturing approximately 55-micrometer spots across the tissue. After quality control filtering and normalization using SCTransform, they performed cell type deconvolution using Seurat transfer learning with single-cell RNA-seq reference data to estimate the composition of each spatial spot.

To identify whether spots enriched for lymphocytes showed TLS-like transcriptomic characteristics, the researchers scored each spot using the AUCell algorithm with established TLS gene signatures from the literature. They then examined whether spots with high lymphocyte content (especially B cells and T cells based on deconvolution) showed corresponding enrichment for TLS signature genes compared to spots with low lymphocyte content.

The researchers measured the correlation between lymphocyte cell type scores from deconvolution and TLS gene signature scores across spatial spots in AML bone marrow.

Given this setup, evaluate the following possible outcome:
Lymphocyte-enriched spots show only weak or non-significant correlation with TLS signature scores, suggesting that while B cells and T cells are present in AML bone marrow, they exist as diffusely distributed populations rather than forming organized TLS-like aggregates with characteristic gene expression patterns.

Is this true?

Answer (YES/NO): NO